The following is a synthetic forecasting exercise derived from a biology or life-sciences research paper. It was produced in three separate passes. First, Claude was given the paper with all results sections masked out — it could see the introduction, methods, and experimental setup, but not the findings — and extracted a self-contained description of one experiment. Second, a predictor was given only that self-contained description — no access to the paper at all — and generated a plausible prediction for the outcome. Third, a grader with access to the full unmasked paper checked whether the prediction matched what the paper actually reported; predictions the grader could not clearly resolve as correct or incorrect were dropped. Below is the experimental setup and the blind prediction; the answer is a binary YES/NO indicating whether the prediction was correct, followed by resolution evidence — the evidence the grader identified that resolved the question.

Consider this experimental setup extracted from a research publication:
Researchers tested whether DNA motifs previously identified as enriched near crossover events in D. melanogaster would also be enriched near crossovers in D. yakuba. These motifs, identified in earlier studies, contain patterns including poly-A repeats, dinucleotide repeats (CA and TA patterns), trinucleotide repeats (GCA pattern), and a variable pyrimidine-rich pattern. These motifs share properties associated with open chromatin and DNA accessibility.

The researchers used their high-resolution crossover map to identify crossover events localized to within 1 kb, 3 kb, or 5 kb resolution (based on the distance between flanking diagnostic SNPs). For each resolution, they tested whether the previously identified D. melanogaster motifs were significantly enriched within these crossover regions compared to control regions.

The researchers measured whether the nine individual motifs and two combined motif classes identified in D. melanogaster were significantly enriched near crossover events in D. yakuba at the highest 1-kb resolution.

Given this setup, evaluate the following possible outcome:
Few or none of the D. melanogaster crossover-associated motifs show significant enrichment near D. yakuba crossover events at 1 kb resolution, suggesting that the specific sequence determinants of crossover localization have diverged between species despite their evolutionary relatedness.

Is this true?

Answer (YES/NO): NO